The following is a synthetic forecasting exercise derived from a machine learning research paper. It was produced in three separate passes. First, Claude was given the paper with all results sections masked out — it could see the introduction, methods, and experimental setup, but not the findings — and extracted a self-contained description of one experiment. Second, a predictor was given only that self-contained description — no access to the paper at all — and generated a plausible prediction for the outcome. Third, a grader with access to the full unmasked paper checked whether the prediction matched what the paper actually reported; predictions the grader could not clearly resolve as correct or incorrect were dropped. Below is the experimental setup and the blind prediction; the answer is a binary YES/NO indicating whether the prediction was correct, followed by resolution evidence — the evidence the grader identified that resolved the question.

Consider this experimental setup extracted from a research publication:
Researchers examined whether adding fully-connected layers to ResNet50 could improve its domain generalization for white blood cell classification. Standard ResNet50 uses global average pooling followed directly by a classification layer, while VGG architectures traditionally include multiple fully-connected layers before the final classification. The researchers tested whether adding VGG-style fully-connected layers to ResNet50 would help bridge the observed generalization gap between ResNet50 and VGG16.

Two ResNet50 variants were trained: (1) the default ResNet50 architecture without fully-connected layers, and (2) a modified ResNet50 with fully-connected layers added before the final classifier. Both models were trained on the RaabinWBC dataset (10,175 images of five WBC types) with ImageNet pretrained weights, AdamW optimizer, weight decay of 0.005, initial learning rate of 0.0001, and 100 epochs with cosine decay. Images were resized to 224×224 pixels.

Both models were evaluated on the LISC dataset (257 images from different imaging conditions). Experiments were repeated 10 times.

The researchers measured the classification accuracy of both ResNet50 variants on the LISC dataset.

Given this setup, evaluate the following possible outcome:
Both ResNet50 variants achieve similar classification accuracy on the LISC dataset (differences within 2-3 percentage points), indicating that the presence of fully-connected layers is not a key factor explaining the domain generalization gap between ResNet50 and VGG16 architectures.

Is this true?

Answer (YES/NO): NO